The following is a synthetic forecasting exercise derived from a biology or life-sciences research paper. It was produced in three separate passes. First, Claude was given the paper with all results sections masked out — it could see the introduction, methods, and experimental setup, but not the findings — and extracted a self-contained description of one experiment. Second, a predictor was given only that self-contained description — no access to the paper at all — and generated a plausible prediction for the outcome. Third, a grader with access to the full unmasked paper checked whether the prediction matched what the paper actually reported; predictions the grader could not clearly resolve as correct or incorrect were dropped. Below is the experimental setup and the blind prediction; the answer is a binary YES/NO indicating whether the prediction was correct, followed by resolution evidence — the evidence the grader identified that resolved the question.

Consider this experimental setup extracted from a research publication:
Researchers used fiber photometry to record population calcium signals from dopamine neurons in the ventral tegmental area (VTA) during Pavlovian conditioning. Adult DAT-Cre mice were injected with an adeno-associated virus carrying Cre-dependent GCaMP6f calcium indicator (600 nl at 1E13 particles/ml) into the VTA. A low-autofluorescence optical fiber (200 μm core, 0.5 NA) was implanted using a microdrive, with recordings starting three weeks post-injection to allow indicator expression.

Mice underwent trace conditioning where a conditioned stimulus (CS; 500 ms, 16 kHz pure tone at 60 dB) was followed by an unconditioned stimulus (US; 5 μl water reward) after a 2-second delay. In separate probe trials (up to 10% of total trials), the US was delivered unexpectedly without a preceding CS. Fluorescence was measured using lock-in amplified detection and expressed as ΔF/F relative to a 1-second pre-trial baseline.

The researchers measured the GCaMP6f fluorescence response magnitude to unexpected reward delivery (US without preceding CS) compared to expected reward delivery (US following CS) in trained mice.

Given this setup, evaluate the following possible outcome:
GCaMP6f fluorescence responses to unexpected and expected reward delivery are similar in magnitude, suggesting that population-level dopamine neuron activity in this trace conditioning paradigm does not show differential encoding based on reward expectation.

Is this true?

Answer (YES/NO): NO